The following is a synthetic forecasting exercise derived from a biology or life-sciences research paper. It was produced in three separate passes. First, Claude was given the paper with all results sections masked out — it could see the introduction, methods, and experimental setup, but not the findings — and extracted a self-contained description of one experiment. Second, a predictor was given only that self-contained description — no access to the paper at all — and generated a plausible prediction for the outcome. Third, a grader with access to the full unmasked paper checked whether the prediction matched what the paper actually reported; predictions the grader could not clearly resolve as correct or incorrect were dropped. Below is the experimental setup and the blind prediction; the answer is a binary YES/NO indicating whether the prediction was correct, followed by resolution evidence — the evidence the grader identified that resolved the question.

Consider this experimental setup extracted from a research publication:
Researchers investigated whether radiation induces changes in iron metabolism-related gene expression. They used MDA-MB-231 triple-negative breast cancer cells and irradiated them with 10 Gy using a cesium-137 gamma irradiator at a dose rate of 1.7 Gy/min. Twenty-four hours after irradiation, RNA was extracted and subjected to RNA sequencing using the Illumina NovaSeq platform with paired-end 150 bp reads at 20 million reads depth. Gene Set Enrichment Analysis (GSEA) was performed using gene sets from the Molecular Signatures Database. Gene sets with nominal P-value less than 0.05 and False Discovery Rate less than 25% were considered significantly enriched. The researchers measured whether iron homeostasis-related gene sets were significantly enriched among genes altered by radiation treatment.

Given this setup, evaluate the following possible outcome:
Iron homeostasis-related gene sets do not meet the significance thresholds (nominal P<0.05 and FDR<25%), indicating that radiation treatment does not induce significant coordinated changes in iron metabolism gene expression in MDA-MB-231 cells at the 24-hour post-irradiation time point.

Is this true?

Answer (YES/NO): NO